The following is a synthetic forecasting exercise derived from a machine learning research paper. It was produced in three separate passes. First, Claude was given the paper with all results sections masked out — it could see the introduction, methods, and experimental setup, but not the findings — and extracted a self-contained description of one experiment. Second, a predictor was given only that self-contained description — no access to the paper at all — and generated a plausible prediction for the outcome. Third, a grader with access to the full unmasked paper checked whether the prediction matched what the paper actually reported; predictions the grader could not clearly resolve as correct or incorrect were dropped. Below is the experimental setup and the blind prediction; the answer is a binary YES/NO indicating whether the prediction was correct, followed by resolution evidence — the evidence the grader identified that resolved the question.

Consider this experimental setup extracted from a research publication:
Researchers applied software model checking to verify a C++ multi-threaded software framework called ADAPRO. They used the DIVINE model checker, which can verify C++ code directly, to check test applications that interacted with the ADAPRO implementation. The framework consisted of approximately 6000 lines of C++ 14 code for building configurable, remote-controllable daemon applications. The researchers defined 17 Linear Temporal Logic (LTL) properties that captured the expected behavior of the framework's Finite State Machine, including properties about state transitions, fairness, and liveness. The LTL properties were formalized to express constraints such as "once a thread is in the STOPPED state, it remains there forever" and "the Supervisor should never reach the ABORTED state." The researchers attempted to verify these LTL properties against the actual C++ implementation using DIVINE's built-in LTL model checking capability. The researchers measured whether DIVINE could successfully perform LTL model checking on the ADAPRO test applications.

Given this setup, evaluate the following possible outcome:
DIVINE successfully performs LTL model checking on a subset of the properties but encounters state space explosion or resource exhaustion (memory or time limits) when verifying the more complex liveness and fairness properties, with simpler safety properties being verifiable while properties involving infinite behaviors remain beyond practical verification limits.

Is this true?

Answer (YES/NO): NO